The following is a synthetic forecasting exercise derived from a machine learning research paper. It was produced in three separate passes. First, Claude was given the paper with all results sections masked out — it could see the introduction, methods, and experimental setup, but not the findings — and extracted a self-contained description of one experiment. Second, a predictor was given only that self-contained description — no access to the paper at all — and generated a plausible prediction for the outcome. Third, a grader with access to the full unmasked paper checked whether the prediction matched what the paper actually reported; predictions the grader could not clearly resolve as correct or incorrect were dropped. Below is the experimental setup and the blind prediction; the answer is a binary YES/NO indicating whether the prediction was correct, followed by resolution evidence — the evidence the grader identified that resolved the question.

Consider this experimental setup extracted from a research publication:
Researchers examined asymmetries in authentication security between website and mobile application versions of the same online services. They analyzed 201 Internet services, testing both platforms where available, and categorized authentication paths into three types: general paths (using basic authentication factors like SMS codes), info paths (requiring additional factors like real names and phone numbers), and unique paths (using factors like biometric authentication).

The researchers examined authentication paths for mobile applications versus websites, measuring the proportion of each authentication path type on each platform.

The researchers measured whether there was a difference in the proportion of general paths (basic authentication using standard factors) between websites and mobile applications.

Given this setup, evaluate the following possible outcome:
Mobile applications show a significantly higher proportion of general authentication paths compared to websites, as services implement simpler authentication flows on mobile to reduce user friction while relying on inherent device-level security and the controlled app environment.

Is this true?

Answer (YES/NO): NO